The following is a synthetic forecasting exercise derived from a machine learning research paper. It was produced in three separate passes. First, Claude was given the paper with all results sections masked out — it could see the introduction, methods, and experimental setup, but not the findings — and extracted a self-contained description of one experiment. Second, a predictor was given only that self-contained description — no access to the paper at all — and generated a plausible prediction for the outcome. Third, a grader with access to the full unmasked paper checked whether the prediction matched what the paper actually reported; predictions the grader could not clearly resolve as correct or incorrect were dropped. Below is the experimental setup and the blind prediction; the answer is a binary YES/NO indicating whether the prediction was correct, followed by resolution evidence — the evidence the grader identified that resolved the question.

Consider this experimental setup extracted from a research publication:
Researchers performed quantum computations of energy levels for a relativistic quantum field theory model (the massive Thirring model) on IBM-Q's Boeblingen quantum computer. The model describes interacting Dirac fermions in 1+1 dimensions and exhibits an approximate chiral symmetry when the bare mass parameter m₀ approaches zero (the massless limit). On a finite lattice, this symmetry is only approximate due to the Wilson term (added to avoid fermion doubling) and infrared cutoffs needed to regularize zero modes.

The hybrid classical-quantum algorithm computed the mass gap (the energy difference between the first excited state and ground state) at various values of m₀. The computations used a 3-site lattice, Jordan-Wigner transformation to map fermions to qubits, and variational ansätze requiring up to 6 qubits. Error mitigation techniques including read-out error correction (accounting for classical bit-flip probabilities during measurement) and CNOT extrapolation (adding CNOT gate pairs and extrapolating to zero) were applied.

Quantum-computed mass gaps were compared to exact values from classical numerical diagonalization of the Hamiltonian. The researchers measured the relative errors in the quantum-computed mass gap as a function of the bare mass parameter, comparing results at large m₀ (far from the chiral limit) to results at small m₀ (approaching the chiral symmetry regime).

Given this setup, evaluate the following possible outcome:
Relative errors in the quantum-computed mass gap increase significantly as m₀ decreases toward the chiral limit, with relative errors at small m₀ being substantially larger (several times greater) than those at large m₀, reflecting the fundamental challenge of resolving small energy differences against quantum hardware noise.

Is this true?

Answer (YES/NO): YES